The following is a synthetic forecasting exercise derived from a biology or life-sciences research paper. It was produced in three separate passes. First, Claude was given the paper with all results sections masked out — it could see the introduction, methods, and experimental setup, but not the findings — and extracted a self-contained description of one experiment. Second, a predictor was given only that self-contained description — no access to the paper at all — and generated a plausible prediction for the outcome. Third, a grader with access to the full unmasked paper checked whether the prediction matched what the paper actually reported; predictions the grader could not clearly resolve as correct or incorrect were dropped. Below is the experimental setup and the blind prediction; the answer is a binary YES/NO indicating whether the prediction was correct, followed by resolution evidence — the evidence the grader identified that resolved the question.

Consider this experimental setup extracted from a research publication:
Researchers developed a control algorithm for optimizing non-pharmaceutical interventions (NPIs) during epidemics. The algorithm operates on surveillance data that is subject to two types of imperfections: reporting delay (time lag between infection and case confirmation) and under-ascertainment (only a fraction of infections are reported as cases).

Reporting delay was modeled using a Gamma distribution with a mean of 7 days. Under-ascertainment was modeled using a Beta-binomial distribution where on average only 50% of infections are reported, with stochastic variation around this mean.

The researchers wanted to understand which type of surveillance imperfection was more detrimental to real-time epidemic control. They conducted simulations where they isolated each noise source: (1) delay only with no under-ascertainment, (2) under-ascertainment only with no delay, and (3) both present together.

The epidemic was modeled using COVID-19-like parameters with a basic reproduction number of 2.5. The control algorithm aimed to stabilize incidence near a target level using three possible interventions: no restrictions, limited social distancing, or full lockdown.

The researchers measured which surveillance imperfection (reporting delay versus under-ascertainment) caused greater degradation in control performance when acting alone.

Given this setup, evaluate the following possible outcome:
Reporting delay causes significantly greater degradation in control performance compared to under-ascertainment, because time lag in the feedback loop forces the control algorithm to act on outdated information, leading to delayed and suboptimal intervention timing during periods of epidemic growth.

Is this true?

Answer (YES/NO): YES